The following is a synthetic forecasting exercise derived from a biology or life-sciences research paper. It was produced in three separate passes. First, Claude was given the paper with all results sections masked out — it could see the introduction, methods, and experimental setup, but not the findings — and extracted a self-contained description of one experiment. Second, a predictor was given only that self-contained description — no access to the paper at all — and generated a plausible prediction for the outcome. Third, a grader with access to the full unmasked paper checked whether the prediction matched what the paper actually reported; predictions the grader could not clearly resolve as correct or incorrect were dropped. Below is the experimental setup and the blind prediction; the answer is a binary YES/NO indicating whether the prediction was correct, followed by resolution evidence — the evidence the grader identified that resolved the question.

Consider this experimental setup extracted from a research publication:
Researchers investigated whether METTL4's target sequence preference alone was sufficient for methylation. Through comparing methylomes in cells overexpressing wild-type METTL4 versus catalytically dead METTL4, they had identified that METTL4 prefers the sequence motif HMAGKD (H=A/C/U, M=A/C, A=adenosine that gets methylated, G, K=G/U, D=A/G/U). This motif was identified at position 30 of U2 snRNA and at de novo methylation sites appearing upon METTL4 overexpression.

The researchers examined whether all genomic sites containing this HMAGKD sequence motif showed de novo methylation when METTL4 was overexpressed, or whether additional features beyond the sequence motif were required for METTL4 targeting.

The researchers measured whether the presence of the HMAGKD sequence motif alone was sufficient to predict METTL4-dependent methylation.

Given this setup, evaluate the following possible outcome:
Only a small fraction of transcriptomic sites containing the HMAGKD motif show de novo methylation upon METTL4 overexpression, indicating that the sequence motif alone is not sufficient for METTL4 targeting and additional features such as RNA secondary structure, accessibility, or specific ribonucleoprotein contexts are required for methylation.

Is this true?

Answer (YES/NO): YES